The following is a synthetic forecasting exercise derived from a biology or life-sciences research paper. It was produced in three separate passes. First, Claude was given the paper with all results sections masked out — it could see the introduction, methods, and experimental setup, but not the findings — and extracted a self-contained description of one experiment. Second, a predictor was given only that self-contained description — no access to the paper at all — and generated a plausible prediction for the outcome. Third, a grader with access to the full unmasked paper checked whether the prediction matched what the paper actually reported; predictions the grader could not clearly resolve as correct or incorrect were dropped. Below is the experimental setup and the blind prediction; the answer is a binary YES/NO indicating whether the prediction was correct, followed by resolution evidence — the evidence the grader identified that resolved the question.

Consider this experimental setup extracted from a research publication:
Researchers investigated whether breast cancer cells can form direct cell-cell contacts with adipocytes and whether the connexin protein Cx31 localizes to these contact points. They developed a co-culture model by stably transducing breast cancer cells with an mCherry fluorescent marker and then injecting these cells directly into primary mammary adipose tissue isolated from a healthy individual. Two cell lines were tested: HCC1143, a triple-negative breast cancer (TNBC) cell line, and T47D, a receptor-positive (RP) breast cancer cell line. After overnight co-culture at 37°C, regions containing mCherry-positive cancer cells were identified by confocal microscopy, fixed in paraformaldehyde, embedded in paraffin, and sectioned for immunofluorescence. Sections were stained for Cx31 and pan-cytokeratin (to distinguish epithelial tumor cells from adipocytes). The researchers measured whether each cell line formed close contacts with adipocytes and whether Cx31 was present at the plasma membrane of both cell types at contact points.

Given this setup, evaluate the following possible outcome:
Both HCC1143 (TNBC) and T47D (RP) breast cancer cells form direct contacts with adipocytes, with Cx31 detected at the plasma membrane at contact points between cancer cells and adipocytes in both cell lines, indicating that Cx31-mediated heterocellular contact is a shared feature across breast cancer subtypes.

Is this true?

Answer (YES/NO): NO